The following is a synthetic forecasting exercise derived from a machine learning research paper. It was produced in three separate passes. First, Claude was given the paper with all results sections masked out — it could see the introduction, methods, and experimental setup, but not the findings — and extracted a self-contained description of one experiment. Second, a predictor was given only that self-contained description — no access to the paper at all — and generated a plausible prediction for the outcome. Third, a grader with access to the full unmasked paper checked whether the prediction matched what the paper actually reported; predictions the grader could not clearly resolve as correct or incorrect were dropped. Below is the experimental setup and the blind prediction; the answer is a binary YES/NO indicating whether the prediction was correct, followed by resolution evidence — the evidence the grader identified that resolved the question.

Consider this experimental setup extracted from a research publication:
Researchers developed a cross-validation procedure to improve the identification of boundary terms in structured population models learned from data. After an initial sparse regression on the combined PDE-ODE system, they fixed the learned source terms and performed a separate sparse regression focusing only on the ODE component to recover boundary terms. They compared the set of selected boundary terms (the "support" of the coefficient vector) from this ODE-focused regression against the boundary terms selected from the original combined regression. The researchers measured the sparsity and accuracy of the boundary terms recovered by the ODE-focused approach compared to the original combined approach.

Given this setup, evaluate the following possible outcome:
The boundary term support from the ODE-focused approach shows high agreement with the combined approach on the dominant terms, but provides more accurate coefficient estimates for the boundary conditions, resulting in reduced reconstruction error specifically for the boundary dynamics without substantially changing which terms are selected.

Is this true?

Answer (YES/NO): NO